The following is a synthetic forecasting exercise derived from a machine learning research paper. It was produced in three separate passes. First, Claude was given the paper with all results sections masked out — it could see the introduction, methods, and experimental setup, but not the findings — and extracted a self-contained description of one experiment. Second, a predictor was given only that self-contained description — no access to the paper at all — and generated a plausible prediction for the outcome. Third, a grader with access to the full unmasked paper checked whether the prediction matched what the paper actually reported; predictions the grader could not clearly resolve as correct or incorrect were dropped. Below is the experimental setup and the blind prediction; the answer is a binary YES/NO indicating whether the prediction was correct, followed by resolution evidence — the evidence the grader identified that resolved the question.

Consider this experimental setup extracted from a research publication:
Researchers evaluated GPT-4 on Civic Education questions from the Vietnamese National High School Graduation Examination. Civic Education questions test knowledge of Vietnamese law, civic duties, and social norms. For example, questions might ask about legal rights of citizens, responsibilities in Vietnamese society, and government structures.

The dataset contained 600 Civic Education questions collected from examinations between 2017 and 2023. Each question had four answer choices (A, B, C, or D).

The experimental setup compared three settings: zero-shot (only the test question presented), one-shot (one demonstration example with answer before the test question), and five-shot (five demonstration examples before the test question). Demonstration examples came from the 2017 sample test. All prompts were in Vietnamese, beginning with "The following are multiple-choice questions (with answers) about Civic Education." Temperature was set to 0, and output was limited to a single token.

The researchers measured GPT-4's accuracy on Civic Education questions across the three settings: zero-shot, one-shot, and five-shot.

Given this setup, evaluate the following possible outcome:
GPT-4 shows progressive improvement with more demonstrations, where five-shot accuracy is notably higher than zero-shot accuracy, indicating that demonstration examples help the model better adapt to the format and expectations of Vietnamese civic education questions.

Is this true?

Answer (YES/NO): NO